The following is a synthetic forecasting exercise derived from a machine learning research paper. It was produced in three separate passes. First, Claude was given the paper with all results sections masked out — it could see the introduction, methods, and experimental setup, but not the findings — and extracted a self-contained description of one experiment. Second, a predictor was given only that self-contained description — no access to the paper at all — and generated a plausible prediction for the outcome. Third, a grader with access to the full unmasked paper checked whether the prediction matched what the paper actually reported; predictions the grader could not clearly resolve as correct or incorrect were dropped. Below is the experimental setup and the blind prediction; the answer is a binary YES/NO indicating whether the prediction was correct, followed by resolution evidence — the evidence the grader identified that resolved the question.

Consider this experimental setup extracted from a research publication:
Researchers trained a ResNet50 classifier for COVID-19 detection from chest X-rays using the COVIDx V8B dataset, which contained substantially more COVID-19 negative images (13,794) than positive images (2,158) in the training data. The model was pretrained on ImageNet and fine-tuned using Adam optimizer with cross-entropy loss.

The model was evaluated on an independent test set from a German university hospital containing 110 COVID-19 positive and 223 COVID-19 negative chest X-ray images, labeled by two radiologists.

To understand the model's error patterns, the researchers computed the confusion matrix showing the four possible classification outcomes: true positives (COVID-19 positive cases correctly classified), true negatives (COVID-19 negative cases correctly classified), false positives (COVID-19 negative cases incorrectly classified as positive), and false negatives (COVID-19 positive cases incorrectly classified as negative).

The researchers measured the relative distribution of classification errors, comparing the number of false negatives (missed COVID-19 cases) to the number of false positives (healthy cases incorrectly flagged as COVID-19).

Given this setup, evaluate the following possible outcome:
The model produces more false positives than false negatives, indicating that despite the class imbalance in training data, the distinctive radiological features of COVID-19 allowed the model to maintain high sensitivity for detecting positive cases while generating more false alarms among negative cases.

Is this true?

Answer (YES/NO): NO